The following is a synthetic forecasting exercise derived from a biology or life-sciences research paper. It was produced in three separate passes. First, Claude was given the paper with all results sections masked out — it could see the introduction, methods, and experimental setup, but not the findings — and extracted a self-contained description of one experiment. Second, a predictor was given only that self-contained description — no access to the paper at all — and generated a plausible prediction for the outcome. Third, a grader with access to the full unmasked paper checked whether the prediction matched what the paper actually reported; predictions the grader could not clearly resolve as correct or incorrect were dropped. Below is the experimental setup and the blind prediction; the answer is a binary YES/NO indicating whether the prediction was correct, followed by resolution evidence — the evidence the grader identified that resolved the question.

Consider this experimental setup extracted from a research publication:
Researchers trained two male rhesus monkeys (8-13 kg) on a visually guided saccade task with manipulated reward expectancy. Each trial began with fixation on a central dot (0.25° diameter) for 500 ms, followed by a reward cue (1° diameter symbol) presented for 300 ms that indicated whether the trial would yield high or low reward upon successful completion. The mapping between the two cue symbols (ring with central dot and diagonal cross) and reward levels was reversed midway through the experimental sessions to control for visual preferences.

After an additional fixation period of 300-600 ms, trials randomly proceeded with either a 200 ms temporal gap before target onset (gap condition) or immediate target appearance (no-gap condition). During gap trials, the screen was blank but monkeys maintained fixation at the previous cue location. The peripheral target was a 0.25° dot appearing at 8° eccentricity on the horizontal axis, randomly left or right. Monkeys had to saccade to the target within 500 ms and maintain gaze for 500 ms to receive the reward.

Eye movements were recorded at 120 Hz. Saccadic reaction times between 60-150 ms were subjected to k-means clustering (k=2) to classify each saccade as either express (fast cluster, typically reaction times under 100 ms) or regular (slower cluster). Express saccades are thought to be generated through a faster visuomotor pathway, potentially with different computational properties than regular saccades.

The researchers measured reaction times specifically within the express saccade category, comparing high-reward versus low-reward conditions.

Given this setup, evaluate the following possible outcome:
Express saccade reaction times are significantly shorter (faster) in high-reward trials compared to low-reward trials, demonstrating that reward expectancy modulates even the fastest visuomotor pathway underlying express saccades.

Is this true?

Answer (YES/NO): NO